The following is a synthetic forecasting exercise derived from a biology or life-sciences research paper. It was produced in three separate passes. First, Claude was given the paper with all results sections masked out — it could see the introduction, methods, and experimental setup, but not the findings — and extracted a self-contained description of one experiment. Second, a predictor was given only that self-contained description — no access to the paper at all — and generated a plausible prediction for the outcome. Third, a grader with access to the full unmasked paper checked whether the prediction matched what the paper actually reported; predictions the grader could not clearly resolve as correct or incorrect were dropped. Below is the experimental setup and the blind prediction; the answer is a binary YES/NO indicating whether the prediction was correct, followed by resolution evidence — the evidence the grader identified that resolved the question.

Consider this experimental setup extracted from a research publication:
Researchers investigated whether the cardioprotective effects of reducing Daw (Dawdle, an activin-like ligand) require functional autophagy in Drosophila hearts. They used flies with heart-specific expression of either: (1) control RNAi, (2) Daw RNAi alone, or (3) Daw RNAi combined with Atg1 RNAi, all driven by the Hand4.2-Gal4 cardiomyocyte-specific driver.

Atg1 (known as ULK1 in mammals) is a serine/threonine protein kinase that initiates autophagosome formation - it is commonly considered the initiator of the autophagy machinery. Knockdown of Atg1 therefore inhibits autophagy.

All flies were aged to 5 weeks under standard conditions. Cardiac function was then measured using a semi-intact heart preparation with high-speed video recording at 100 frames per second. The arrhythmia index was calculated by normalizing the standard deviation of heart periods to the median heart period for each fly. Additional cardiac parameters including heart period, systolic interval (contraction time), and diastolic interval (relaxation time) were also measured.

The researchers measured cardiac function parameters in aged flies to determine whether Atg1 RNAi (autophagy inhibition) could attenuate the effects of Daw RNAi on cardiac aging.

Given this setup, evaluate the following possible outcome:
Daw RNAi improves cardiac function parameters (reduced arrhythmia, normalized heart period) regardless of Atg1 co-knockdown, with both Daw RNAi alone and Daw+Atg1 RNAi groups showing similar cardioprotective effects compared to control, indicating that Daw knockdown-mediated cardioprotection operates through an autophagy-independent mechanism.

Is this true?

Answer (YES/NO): NO